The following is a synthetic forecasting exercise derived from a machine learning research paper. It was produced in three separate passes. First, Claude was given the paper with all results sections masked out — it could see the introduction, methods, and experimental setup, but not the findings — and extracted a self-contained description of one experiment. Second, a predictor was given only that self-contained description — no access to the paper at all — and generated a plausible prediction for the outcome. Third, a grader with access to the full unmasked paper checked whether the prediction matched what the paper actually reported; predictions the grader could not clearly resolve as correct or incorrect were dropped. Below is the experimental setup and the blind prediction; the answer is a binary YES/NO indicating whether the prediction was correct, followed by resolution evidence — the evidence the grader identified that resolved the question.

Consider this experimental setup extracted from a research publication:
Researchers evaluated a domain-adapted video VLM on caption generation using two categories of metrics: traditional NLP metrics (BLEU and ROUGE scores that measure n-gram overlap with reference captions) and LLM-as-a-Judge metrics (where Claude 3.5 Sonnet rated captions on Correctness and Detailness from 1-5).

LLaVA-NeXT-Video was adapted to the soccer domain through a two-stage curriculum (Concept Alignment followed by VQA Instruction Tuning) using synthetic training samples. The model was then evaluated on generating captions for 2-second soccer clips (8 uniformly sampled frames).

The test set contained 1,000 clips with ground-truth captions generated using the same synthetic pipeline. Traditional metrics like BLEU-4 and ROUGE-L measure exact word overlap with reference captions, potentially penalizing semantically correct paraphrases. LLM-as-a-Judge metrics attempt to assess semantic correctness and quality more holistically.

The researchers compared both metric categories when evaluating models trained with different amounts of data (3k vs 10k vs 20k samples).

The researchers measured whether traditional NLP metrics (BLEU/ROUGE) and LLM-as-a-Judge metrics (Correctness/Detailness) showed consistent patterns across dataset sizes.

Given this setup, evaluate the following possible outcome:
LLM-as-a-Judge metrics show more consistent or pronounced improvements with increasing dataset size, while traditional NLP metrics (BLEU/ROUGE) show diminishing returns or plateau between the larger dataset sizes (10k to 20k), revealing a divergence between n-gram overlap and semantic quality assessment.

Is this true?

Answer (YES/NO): YES